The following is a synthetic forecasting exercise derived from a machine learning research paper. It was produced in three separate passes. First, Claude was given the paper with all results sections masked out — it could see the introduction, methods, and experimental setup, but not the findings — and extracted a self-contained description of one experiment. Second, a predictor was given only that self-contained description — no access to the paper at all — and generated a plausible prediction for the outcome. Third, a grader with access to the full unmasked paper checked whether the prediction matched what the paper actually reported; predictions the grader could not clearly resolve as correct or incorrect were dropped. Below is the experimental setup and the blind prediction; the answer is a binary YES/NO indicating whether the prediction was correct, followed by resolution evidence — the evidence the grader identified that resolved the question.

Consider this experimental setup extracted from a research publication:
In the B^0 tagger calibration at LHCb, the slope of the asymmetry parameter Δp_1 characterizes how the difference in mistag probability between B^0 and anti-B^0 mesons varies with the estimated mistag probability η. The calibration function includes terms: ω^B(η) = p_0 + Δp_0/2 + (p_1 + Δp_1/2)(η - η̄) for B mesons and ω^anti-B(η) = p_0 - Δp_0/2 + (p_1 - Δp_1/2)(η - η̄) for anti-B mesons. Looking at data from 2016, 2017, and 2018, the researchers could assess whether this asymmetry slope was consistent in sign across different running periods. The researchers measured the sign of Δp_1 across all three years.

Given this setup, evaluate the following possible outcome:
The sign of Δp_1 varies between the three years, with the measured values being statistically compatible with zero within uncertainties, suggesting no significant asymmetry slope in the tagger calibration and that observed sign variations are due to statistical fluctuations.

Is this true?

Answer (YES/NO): NO